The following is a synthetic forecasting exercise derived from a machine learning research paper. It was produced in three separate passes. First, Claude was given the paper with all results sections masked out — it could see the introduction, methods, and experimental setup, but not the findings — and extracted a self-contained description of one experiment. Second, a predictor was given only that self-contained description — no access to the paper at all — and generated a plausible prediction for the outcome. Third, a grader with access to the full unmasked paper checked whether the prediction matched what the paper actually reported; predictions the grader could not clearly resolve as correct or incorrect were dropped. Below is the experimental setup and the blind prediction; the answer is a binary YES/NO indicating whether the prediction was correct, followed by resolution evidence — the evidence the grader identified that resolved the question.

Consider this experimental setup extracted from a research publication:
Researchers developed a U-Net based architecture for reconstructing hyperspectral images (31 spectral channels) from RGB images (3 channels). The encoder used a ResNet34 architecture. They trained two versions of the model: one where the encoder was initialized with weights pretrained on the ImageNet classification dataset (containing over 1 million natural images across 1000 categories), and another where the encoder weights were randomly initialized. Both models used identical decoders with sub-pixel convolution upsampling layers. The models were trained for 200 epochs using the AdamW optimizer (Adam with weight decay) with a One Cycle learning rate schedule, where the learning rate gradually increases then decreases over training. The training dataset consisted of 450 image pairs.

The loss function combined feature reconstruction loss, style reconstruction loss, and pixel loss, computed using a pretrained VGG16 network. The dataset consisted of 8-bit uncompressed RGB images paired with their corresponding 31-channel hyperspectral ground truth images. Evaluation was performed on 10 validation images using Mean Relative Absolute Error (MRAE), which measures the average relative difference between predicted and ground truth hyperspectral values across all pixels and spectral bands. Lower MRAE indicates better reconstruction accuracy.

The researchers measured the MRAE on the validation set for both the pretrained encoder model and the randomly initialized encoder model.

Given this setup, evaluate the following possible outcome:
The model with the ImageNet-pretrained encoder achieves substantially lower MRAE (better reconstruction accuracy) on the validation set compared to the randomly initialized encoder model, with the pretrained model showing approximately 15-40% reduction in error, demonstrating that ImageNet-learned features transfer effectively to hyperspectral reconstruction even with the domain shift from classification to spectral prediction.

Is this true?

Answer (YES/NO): NO